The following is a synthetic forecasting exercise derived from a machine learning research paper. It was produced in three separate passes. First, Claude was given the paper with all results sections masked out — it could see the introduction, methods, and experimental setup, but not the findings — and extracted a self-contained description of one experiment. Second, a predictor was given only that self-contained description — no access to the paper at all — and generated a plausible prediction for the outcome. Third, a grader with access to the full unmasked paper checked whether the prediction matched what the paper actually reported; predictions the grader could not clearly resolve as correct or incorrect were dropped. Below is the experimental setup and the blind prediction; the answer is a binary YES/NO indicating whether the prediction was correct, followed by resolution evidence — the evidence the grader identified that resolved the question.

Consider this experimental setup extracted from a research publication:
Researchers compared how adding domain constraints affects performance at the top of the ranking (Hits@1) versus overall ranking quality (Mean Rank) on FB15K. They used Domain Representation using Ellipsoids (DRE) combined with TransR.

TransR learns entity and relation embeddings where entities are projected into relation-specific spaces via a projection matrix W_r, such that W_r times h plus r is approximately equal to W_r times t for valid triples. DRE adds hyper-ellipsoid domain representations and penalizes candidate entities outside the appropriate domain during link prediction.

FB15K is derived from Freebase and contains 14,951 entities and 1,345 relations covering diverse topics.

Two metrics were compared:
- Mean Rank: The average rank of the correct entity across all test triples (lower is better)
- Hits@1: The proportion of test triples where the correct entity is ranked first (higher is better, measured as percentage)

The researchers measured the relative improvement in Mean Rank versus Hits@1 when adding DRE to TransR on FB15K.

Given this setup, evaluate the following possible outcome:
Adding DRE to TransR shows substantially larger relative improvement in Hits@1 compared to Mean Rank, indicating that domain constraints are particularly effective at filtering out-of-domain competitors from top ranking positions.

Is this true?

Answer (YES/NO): YES